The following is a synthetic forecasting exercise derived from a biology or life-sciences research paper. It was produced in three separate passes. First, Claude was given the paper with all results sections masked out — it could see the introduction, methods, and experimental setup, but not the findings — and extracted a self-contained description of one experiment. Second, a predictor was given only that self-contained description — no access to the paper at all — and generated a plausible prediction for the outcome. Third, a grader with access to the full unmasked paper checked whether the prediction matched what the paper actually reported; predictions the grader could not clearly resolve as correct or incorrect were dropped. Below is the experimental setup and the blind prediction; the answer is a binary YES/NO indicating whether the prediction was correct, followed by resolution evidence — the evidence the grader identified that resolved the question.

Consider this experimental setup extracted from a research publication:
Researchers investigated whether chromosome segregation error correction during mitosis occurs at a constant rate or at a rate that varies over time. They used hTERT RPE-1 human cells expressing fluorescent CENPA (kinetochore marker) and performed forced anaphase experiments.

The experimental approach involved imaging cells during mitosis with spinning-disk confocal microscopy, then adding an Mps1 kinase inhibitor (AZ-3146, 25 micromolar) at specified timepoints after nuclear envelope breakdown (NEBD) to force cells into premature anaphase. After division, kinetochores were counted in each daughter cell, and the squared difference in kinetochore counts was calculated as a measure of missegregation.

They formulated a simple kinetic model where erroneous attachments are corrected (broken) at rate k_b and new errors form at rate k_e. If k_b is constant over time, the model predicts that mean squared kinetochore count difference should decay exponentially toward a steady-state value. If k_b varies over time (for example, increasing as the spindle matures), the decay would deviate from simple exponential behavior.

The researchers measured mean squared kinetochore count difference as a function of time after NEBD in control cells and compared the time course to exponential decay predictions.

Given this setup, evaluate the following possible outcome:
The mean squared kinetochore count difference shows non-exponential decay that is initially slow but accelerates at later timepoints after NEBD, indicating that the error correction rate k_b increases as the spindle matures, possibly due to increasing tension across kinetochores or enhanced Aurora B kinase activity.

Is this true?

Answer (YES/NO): NO